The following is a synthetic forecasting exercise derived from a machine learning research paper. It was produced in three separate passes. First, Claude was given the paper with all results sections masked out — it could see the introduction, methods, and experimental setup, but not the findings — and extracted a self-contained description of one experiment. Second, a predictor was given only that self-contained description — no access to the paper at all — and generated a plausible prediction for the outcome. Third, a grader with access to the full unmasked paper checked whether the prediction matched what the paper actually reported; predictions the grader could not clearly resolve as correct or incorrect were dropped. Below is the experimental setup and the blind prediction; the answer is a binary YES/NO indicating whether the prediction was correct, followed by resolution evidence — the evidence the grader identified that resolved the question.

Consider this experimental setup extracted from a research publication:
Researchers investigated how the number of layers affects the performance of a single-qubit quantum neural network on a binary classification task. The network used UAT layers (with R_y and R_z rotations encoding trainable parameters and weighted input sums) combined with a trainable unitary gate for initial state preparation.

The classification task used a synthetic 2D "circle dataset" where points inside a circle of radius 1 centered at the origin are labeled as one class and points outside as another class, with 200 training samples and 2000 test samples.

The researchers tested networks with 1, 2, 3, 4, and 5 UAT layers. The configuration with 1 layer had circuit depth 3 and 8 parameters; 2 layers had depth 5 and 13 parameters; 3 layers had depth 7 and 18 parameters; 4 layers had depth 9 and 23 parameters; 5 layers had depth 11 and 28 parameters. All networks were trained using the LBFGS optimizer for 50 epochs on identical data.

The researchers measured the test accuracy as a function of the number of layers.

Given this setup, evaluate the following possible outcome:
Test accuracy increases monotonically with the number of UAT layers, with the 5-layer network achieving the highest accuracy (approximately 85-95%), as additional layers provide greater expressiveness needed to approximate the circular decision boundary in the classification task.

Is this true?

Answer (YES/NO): NO